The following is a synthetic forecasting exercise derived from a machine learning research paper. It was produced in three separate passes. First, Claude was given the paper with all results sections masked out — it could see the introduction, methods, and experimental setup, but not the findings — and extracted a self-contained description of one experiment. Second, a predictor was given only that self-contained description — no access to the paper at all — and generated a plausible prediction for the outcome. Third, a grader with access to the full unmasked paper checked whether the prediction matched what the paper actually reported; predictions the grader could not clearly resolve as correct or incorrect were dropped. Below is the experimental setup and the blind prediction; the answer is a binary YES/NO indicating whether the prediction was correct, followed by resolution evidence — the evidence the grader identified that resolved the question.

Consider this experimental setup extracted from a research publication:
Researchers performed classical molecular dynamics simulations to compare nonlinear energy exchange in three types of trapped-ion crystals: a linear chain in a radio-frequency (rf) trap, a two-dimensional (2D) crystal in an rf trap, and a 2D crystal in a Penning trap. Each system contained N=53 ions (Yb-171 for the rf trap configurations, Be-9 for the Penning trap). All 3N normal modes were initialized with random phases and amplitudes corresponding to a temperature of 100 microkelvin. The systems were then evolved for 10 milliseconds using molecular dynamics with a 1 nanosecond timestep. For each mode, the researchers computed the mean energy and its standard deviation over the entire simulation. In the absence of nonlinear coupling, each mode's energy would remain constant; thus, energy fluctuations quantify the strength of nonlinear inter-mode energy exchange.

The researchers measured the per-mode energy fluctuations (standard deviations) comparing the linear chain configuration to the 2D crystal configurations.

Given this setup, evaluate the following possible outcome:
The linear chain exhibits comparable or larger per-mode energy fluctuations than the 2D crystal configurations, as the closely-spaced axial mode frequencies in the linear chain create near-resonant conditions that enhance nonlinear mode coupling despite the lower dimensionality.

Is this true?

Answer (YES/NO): NO